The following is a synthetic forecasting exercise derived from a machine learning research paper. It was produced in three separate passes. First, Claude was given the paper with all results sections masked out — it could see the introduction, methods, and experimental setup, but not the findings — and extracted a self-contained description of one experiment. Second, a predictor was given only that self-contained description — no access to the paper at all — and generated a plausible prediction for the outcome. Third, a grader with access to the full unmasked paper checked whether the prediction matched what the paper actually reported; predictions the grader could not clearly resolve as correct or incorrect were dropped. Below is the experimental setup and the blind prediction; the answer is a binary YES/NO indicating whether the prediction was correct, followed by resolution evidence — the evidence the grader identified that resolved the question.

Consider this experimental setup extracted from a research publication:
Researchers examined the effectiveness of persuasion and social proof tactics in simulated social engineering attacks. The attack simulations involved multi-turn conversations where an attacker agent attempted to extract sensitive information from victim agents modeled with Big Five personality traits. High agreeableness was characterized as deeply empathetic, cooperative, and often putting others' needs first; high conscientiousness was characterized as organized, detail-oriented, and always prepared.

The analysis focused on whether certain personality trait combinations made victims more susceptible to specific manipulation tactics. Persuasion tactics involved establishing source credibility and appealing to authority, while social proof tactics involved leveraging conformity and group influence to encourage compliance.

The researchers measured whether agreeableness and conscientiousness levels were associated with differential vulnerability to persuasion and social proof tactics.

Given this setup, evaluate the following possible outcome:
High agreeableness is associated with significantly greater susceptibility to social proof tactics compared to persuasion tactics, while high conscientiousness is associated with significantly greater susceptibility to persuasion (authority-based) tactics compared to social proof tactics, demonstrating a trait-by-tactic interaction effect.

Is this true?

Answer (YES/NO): NO